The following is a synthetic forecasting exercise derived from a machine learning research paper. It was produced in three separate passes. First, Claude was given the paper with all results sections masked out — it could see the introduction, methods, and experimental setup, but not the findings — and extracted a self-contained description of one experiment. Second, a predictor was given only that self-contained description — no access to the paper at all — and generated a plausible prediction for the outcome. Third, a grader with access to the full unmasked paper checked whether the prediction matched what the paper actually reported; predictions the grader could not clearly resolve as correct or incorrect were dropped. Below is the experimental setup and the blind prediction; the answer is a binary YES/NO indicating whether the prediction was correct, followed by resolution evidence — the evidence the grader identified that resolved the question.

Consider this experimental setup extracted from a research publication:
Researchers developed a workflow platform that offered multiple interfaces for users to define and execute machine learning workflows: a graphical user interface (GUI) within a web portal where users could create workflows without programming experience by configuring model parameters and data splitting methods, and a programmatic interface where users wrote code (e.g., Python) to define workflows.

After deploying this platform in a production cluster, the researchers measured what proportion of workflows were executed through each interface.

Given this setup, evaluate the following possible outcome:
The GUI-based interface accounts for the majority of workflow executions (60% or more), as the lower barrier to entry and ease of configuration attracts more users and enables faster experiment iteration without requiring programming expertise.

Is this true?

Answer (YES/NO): YES